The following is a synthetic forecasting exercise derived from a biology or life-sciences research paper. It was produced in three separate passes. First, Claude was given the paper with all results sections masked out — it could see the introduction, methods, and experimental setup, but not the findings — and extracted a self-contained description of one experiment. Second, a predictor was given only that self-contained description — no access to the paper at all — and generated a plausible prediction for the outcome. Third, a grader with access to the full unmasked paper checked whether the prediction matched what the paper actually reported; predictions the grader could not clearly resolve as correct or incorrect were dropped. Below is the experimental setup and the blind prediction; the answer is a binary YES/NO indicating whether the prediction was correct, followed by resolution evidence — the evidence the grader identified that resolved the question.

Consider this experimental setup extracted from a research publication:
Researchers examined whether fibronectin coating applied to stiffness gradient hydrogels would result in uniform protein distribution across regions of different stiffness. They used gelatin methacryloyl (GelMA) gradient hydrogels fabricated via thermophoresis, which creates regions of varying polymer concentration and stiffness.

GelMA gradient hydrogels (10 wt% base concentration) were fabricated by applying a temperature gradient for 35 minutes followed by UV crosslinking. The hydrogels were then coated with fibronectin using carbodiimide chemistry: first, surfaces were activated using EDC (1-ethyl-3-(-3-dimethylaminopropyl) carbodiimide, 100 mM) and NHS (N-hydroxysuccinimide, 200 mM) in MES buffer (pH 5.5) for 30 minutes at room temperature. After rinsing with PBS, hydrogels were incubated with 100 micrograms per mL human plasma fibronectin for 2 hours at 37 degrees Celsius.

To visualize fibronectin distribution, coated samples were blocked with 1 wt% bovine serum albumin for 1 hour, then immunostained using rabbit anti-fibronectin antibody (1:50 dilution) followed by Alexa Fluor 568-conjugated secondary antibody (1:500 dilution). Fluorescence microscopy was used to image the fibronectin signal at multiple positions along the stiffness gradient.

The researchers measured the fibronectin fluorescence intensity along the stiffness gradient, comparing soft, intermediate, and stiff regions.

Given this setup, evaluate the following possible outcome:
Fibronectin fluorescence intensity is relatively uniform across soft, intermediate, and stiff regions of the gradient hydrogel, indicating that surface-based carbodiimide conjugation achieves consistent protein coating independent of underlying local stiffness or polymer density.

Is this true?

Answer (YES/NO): YES